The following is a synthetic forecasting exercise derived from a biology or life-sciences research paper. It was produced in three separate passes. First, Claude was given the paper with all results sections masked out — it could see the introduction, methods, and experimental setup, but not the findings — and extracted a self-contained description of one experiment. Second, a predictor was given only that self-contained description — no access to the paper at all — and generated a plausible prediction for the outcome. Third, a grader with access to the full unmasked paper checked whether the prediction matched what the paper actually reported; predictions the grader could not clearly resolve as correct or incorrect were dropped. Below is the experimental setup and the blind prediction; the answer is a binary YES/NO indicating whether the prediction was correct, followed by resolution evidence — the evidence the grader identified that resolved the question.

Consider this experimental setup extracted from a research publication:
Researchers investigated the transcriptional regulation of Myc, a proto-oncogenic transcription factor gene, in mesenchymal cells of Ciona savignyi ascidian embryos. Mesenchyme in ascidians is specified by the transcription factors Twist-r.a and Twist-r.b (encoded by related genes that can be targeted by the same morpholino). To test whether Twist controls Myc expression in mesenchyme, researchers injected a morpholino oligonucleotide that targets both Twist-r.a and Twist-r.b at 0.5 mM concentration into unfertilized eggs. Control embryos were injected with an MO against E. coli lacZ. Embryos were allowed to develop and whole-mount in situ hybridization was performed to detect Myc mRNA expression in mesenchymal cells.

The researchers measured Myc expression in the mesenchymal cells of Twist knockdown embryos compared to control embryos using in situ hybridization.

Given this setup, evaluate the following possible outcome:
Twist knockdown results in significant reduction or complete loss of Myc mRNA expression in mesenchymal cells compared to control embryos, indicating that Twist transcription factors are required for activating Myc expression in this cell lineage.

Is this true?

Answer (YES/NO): YES